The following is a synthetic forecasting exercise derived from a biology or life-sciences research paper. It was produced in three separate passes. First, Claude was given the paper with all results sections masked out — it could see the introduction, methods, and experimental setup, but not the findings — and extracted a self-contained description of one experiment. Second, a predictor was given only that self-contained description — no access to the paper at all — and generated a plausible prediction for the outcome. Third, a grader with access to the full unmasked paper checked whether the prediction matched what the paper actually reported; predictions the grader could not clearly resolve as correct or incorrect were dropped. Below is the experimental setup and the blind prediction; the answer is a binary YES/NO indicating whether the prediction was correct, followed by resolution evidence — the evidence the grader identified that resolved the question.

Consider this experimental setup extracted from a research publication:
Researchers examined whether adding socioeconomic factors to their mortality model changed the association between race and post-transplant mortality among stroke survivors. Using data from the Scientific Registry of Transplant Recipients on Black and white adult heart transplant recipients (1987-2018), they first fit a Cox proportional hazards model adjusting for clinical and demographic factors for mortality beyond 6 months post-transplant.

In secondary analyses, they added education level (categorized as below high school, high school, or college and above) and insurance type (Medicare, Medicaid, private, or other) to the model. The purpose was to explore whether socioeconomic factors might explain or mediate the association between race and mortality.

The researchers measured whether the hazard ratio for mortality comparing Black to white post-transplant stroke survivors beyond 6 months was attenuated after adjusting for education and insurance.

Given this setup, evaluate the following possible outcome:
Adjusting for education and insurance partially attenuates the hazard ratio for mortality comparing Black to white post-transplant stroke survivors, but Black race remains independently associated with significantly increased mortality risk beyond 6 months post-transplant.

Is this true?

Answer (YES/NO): NO